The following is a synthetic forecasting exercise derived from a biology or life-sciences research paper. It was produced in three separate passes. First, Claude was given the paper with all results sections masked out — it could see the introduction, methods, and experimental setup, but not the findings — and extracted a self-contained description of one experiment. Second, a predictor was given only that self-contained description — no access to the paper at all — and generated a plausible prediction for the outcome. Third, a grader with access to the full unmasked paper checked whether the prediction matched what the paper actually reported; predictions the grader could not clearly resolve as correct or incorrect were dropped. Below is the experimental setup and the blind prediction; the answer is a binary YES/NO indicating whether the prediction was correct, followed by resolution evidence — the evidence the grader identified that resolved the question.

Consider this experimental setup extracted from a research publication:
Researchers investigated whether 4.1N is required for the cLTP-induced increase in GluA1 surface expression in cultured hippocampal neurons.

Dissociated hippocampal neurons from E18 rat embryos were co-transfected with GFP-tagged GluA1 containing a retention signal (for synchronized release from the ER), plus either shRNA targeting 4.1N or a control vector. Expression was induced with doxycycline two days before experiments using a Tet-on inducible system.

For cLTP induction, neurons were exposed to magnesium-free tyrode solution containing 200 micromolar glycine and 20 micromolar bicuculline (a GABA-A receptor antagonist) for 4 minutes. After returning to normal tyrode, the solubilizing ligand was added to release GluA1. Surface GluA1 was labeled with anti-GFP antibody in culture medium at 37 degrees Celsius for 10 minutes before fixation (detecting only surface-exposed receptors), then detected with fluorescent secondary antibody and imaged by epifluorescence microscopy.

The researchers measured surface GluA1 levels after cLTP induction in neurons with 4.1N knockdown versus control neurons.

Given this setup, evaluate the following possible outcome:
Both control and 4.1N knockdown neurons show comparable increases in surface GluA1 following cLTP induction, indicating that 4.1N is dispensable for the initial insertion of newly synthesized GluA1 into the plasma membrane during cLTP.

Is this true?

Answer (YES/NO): NO